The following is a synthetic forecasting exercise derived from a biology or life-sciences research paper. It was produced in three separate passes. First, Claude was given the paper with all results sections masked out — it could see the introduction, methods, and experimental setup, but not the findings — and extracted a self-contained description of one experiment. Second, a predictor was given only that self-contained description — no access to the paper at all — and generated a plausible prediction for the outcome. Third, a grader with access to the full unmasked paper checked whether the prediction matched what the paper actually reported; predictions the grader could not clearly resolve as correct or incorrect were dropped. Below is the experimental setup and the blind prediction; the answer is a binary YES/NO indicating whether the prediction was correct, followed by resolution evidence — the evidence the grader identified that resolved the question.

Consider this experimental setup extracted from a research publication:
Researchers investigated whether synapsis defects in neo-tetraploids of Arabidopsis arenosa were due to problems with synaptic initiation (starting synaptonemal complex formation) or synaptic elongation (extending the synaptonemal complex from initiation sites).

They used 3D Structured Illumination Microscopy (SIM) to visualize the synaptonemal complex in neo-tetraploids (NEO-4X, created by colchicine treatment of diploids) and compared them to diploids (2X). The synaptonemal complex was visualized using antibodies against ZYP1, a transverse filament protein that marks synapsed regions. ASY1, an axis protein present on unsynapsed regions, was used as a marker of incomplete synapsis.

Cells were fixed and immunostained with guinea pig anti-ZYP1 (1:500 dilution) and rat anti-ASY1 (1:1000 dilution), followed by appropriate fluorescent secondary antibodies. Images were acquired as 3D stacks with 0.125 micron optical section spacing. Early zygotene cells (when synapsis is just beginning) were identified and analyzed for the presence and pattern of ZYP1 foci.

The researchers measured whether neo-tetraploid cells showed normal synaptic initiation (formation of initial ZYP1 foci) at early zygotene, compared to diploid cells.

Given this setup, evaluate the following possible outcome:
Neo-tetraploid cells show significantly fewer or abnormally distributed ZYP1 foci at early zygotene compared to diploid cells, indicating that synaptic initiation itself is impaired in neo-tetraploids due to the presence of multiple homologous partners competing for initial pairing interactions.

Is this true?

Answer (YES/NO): NO